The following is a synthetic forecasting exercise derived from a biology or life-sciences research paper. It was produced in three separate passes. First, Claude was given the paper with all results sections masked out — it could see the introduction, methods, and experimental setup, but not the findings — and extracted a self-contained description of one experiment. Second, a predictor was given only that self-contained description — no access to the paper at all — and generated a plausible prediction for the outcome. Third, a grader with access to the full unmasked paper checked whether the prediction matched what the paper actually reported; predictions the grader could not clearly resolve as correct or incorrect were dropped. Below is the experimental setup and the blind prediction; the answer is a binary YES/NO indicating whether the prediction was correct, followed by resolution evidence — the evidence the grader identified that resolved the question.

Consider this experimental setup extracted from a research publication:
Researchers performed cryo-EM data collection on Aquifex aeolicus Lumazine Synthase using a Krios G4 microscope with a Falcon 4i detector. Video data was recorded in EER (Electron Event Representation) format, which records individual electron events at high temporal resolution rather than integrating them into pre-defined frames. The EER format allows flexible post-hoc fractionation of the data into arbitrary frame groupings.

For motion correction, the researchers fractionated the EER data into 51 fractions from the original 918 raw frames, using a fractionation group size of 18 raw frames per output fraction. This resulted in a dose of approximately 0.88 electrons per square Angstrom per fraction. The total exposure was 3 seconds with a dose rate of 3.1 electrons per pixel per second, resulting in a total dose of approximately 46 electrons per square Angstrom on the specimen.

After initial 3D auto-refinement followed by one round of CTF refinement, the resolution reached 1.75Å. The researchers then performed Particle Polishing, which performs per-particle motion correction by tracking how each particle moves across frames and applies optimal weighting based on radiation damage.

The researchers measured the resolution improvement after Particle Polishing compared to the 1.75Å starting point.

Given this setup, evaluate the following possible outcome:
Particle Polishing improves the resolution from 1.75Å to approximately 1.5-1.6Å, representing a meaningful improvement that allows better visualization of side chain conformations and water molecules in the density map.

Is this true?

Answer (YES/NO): NO